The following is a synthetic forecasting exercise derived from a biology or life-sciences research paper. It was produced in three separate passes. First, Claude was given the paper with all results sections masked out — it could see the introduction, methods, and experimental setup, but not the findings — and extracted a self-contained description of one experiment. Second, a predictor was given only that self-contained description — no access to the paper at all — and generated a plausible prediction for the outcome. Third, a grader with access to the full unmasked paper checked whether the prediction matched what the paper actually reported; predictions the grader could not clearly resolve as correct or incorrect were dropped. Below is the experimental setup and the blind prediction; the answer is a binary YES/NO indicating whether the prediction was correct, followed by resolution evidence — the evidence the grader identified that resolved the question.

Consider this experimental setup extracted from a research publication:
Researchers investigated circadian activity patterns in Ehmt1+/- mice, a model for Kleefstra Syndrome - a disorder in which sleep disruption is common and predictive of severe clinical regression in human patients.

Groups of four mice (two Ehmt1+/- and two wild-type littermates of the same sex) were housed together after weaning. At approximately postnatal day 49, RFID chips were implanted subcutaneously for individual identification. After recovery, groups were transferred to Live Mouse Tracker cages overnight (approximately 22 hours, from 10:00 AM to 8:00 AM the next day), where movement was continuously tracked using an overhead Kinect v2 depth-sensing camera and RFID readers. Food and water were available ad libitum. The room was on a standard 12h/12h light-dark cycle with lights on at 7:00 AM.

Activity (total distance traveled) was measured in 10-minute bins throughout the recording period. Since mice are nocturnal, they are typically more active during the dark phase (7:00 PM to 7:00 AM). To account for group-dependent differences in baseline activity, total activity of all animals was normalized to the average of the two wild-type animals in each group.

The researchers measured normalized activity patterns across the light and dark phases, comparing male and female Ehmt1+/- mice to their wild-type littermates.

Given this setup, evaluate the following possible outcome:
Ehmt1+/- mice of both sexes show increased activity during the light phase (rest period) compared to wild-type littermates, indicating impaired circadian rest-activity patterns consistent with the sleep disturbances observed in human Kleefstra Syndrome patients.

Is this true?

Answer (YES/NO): NO